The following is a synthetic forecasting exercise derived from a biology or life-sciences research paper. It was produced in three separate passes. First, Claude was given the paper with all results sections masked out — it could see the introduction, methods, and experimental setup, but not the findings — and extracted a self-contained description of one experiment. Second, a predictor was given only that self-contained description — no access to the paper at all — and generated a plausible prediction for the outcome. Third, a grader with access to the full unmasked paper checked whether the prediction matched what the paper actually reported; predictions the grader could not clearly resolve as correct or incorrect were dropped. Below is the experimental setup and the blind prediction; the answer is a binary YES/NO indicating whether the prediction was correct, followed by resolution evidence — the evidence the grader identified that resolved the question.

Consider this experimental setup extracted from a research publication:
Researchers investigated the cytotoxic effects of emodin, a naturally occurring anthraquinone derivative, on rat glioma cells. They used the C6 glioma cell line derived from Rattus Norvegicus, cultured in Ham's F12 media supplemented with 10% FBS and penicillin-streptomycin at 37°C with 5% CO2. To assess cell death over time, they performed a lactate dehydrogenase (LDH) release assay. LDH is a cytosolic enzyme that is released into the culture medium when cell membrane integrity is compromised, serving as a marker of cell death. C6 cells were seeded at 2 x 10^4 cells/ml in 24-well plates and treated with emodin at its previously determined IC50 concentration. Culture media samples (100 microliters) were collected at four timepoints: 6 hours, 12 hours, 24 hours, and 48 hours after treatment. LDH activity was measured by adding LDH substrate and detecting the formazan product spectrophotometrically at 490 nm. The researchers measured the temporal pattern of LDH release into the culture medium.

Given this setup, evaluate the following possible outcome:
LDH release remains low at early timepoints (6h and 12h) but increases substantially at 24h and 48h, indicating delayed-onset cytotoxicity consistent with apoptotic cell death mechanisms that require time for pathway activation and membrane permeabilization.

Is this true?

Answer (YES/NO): NO